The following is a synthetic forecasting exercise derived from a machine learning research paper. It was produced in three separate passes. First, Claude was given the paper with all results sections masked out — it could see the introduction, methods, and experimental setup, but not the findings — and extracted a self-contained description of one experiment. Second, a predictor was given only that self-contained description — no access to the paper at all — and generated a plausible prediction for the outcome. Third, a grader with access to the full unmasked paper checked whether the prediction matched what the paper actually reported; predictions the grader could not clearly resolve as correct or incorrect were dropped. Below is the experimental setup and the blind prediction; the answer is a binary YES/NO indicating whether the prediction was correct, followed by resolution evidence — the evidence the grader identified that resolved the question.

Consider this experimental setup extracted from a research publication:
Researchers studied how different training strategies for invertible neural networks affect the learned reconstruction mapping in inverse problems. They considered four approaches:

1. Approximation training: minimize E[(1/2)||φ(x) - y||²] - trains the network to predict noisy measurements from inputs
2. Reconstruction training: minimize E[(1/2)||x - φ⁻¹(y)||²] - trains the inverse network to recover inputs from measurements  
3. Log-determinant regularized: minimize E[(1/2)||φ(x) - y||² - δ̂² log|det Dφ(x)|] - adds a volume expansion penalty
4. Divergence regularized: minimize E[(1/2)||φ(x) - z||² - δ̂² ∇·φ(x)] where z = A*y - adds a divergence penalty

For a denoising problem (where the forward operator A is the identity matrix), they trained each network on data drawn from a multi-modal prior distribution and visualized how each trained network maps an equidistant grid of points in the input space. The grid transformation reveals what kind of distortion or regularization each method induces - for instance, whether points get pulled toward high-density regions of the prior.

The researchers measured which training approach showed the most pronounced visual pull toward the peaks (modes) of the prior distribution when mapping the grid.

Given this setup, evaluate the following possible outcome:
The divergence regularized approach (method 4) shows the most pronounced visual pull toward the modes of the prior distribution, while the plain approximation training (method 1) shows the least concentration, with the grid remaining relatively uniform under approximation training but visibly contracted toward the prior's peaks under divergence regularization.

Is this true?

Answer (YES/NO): YES